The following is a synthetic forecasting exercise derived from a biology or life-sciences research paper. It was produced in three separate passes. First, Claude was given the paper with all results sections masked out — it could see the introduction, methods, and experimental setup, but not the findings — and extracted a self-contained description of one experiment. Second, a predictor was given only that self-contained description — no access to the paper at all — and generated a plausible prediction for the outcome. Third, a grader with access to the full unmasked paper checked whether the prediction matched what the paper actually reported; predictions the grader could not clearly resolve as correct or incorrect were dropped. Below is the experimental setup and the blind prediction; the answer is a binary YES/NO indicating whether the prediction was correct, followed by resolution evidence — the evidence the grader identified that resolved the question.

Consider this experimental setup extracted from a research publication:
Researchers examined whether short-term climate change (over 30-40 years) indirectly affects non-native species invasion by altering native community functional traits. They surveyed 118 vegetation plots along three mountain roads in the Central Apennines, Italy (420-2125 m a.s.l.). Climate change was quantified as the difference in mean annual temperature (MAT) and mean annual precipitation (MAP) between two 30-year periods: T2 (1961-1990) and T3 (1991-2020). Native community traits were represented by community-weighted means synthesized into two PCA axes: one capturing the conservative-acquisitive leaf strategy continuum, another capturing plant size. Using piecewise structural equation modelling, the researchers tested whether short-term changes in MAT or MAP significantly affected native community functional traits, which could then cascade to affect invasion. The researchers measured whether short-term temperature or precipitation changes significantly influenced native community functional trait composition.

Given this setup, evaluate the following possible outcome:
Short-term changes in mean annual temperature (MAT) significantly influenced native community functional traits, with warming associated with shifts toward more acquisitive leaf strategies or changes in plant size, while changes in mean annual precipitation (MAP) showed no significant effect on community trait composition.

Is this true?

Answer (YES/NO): NO